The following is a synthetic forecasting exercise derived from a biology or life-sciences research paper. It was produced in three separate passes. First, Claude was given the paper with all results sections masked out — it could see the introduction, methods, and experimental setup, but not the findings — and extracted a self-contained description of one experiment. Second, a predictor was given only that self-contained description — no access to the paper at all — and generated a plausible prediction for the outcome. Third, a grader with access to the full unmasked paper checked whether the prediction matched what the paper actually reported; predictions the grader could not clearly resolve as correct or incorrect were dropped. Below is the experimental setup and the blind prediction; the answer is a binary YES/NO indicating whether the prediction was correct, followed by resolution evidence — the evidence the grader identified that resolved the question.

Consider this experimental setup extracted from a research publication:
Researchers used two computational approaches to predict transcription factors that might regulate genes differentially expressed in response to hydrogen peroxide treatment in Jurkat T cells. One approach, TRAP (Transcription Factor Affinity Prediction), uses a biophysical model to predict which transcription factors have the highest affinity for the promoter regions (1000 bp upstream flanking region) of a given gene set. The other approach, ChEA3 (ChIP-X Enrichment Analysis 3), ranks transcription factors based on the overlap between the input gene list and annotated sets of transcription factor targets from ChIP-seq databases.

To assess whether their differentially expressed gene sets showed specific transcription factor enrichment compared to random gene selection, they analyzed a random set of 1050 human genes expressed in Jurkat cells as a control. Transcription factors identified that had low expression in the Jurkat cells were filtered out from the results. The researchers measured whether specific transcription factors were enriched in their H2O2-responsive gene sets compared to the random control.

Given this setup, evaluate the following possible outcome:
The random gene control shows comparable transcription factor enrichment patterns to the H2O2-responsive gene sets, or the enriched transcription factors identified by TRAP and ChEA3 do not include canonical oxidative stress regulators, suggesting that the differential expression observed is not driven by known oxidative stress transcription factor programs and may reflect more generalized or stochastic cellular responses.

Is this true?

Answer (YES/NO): NO